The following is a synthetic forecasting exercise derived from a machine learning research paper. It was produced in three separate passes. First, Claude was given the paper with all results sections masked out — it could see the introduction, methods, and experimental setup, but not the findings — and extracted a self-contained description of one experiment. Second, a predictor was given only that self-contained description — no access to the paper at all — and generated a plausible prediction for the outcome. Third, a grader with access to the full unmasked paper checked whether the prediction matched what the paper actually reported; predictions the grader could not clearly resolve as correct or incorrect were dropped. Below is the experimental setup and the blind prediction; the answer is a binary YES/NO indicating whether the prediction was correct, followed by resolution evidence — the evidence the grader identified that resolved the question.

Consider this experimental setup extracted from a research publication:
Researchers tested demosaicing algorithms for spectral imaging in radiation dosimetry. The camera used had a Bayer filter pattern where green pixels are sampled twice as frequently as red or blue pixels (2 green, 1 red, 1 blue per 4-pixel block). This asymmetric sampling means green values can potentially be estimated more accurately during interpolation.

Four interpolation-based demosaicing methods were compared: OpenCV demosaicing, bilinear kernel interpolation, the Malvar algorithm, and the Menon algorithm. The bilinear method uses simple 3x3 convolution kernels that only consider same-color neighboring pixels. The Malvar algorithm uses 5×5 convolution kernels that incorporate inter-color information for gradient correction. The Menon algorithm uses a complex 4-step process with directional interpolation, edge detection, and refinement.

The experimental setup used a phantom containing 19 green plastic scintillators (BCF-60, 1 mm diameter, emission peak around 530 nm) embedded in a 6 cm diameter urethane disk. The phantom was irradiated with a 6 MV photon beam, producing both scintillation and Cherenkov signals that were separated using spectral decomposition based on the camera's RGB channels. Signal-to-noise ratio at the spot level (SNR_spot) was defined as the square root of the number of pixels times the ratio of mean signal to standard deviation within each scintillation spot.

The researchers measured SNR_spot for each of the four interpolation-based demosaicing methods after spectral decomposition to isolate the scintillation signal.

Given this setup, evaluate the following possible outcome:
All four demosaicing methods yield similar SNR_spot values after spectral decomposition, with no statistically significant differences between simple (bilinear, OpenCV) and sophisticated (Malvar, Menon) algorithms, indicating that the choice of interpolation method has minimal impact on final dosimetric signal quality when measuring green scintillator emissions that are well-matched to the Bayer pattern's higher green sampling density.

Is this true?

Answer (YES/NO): NO